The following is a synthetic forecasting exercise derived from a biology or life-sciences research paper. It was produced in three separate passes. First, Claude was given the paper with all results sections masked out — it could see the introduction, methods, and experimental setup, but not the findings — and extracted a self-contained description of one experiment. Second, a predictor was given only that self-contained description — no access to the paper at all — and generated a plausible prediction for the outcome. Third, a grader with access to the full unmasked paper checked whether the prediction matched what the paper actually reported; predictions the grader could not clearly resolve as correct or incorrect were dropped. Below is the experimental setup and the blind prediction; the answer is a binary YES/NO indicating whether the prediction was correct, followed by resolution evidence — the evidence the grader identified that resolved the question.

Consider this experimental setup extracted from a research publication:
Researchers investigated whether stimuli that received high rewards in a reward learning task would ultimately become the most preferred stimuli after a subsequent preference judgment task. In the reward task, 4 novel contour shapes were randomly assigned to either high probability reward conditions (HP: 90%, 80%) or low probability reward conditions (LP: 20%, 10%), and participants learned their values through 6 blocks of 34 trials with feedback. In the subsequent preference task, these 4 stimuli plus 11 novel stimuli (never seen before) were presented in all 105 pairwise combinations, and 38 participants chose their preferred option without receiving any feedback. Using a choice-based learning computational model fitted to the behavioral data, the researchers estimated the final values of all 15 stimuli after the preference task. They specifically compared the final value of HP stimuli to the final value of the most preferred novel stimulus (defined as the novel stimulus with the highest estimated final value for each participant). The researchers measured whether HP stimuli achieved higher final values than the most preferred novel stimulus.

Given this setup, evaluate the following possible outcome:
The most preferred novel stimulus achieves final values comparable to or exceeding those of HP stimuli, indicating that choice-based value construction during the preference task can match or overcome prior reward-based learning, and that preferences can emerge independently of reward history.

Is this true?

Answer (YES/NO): YES